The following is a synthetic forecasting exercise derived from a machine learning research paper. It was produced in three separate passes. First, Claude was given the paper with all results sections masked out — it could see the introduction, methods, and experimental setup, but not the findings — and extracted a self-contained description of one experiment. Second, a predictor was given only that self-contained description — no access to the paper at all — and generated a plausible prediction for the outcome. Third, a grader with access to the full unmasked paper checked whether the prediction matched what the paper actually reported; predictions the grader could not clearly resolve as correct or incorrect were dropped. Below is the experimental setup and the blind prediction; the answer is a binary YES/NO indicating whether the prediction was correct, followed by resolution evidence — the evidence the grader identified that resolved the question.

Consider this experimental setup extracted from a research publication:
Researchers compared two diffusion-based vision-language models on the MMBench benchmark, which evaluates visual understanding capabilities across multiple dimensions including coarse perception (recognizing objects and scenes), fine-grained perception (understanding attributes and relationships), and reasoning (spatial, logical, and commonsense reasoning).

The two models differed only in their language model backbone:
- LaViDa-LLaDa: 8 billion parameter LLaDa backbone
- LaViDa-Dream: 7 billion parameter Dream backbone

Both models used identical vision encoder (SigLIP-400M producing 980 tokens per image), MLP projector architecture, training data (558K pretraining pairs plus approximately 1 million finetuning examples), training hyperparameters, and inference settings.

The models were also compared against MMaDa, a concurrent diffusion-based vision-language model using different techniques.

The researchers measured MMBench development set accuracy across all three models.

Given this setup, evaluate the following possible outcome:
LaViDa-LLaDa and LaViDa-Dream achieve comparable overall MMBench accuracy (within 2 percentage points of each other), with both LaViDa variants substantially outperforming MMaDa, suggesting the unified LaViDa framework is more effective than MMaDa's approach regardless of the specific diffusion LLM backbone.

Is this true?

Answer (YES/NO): NO